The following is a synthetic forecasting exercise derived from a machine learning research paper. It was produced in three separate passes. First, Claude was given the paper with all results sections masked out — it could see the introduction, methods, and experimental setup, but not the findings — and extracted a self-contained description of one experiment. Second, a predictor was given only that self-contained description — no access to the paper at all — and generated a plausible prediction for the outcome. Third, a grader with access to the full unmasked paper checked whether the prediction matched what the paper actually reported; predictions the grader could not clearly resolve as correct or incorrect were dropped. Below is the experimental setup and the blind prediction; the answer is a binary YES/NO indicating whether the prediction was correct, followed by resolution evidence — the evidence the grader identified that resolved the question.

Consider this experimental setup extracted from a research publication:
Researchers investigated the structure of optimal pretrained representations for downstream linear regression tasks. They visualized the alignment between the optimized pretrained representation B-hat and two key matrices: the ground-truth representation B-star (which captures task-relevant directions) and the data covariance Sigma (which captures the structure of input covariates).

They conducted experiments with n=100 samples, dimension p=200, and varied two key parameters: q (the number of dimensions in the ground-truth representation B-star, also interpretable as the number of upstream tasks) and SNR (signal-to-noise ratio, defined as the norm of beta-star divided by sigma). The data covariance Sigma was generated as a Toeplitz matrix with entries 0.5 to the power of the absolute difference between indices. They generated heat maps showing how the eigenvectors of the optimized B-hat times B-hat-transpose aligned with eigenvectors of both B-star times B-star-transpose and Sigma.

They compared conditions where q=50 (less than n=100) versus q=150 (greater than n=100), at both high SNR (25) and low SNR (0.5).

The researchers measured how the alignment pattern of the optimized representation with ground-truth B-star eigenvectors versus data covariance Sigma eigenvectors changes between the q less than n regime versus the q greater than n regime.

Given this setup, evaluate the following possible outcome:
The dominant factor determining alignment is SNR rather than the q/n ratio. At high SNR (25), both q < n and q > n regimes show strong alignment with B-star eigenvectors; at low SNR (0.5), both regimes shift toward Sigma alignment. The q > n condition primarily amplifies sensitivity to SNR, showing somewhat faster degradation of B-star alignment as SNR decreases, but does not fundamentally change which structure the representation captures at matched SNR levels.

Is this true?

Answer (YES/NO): YES